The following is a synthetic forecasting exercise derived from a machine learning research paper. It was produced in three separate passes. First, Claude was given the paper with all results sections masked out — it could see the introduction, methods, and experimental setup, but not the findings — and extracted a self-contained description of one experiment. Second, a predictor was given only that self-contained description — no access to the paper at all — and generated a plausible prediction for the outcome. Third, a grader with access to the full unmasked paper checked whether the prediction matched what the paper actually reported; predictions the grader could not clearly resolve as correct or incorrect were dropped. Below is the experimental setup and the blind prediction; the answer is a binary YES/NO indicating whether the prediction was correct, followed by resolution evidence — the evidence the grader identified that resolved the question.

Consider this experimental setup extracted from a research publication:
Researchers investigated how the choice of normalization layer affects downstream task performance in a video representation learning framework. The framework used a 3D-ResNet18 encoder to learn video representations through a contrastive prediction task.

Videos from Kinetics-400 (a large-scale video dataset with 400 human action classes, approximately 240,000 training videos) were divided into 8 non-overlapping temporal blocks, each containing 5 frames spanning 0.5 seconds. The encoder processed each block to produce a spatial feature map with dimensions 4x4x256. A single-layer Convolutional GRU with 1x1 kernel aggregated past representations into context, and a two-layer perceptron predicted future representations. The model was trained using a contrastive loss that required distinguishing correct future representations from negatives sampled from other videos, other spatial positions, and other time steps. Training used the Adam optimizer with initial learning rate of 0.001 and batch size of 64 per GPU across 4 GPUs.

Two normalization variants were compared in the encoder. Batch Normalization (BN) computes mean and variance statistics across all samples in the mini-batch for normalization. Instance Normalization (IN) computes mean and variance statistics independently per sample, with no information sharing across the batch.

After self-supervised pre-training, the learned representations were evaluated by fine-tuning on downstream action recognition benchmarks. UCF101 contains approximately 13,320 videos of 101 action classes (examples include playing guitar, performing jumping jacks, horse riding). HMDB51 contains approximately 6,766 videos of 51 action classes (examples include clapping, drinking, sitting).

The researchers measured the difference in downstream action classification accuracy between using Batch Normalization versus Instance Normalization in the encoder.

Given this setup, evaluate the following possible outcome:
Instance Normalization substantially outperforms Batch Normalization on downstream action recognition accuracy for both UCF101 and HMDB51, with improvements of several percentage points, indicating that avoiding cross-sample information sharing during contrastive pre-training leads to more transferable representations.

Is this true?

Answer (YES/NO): NO